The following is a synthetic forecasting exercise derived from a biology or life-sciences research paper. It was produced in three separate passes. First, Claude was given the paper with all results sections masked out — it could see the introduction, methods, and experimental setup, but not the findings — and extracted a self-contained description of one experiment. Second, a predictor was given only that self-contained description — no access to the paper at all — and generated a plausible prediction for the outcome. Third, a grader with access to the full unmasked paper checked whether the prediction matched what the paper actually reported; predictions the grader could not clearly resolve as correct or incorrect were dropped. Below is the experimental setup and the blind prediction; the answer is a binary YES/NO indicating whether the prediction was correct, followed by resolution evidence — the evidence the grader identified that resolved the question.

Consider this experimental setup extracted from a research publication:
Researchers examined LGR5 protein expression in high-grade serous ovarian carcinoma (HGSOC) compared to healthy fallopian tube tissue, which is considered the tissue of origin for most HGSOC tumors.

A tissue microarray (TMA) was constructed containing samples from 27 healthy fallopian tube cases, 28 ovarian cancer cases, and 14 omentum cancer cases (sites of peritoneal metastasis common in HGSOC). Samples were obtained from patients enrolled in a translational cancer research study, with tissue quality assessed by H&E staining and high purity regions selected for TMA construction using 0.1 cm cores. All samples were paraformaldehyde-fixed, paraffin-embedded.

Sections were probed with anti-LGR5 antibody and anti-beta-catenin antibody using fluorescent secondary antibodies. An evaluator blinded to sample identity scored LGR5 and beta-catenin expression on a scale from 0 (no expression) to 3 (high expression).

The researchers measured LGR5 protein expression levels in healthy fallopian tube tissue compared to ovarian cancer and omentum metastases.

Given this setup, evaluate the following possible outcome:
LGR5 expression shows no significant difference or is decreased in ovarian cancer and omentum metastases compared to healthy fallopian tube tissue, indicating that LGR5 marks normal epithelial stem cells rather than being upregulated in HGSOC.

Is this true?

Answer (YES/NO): YES